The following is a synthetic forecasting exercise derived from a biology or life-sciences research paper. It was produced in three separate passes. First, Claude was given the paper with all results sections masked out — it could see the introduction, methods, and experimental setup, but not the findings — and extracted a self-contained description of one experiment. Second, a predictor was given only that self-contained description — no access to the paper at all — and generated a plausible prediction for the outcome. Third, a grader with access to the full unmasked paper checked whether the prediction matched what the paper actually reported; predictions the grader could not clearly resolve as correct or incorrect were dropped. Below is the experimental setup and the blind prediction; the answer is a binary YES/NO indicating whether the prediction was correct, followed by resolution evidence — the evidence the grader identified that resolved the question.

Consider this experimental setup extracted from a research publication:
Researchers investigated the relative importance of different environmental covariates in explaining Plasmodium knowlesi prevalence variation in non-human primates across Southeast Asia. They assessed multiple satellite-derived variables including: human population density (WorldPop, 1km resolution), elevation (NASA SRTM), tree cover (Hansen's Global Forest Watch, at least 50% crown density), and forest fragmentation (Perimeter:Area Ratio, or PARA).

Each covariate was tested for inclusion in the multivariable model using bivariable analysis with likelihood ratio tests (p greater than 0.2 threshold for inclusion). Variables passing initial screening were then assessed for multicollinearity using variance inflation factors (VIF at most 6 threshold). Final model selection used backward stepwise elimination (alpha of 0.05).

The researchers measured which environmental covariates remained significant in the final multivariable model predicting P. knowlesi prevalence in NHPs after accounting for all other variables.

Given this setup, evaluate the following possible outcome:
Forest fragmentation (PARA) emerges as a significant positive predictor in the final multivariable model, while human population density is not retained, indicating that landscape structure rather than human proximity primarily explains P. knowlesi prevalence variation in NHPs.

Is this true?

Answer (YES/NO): NO